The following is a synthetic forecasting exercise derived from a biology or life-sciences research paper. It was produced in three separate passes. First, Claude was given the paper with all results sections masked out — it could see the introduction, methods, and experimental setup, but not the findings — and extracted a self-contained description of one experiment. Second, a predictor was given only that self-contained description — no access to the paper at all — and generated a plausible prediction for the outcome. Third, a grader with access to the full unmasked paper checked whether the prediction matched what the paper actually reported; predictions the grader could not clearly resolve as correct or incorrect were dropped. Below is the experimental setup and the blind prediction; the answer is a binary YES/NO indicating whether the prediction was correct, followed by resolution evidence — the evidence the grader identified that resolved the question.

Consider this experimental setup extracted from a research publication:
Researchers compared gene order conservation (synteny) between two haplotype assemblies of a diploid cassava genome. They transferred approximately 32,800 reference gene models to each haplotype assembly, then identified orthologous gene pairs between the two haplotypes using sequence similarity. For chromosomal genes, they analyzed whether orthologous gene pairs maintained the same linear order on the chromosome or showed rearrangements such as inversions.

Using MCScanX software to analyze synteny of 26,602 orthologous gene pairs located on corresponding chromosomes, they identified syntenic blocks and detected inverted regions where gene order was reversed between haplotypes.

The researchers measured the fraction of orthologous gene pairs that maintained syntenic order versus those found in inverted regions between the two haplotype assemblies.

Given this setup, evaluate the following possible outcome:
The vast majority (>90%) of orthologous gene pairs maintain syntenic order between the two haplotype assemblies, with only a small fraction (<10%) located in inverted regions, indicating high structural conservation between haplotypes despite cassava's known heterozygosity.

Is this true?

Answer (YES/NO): YES